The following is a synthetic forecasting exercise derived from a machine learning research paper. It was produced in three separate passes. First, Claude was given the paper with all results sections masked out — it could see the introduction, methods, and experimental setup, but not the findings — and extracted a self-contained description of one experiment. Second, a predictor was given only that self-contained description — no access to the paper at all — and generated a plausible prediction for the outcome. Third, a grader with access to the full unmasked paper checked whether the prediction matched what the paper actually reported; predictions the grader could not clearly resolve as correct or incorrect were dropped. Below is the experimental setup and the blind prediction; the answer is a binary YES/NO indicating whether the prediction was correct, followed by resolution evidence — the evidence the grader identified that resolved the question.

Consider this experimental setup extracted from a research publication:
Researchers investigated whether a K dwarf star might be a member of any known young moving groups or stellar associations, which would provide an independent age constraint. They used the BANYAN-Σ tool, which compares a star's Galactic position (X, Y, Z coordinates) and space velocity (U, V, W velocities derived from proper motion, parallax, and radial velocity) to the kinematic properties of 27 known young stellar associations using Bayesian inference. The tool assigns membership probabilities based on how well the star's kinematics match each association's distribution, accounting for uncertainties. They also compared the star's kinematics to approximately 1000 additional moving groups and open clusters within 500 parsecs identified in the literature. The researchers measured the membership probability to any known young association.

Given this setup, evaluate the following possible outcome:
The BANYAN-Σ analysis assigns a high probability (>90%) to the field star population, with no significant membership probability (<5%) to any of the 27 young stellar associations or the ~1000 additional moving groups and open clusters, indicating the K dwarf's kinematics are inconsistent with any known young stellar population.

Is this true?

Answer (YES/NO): YES